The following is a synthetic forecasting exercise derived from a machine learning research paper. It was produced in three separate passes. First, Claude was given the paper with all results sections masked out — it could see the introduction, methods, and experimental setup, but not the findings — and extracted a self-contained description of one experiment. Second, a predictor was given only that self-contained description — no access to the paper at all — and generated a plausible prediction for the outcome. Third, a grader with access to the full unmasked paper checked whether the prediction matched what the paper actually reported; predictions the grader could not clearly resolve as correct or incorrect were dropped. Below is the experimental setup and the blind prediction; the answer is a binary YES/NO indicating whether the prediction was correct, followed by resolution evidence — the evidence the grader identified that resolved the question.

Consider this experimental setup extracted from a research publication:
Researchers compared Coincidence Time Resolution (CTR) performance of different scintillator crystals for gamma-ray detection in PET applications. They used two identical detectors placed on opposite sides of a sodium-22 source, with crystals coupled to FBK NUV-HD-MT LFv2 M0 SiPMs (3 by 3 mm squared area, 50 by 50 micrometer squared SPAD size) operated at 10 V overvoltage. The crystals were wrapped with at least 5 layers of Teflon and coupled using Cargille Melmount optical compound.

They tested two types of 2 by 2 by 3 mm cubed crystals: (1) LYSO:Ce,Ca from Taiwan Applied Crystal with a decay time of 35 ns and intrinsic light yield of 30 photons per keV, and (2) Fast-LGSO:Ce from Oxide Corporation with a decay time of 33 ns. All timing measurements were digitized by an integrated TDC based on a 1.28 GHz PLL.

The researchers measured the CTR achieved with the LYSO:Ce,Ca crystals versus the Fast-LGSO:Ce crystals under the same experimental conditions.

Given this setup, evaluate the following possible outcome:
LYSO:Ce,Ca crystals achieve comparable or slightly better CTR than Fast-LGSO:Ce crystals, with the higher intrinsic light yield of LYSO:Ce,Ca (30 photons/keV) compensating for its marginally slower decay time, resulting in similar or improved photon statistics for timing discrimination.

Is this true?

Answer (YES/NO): NO